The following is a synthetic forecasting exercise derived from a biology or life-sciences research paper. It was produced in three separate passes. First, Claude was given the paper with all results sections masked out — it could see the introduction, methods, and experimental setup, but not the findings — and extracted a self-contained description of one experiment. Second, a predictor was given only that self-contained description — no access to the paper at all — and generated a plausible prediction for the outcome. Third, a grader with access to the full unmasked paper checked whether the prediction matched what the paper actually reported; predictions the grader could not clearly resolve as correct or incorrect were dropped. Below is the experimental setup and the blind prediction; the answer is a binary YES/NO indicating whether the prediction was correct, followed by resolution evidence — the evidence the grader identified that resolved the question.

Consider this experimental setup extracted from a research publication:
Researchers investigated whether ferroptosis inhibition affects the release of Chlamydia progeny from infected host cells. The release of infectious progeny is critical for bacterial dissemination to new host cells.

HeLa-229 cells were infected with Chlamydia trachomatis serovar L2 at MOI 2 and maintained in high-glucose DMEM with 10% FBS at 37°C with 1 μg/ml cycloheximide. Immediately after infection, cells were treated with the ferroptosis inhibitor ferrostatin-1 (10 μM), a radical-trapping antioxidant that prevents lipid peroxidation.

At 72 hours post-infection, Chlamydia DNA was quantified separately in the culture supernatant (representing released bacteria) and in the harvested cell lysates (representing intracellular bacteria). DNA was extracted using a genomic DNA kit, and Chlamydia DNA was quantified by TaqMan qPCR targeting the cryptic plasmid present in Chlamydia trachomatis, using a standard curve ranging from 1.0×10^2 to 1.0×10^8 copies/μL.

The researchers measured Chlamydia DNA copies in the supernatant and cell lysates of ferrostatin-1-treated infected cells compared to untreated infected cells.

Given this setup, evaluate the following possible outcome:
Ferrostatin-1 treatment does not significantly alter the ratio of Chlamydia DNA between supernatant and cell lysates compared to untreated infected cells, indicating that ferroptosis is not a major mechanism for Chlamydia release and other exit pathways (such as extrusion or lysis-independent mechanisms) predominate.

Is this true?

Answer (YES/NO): NO